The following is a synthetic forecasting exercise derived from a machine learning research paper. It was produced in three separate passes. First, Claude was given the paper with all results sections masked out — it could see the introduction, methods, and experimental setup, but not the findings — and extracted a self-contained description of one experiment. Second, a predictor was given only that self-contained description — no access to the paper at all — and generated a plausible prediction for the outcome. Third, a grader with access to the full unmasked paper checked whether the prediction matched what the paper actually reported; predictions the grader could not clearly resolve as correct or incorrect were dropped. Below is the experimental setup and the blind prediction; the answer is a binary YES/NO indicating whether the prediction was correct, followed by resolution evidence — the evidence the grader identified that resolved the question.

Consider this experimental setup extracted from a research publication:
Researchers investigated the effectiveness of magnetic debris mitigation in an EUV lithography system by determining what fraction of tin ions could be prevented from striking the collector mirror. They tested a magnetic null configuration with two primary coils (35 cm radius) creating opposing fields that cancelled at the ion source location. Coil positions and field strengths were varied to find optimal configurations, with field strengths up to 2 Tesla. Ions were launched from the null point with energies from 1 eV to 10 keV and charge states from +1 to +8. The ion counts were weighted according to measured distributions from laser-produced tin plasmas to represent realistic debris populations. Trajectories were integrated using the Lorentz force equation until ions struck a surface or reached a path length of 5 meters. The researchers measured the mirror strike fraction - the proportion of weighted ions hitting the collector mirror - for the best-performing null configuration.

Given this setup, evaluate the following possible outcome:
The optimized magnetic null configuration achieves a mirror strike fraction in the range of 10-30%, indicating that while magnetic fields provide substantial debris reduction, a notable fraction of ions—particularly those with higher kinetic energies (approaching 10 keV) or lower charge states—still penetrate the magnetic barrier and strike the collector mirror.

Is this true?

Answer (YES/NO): NO